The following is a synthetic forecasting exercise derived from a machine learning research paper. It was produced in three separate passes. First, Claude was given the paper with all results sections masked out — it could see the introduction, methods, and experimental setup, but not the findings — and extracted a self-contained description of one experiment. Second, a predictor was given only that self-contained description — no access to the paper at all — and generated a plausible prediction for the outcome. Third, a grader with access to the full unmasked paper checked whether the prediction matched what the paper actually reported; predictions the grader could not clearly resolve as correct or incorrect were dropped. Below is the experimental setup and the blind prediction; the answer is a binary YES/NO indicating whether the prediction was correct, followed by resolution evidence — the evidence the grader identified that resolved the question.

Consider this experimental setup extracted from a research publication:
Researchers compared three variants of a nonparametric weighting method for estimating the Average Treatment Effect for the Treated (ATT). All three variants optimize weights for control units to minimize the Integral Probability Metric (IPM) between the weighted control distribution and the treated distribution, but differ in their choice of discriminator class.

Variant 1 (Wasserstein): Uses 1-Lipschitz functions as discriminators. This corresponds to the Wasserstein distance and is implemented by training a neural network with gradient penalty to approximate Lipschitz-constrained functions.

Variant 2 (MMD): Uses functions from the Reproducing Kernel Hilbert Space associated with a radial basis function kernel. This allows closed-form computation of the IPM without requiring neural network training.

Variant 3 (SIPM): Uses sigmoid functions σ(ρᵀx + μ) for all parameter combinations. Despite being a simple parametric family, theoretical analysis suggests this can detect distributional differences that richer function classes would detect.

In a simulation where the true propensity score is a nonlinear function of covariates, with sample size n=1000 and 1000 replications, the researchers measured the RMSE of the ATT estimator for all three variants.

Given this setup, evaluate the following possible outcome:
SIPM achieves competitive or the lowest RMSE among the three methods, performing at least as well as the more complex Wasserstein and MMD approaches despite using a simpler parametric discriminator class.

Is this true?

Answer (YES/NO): YES